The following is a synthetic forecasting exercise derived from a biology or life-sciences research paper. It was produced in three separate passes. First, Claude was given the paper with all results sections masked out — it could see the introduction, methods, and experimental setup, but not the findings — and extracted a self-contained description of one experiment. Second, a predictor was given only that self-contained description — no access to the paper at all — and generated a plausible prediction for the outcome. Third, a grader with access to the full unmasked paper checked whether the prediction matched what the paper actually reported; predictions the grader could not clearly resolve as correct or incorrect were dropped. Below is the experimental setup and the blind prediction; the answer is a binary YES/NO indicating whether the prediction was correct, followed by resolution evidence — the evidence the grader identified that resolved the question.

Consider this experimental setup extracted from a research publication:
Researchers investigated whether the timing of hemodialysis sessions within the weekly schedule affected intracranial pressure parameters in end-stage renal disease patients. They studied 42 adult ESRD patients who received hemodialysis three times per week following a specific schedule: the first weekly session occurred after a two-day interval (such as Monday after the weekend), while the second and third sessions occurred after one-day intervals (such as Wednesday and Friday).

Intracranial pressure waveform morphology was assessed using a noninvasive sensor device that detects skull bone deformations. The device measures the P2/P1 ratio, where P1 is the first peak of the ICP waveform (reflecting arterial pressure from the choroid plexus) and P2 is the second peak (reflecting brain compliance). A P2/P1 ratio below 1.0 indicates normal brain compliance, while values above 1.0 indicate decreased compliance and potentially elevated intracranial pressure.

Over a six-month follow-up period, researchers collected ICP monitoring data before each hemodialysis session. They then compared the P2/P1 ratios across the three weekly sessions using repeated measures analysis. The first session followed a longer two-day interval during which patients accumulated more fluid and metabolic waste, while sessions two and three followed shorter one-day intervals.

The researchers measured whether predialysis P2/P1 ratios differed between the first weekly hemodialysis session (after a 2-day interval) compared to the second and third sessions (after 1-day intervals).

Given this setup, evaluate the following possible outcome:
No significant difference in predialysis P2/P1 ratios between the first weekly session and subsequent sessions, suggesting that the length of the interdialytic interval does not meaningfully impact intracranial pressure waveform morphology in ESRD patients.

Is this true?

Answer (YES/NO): NO